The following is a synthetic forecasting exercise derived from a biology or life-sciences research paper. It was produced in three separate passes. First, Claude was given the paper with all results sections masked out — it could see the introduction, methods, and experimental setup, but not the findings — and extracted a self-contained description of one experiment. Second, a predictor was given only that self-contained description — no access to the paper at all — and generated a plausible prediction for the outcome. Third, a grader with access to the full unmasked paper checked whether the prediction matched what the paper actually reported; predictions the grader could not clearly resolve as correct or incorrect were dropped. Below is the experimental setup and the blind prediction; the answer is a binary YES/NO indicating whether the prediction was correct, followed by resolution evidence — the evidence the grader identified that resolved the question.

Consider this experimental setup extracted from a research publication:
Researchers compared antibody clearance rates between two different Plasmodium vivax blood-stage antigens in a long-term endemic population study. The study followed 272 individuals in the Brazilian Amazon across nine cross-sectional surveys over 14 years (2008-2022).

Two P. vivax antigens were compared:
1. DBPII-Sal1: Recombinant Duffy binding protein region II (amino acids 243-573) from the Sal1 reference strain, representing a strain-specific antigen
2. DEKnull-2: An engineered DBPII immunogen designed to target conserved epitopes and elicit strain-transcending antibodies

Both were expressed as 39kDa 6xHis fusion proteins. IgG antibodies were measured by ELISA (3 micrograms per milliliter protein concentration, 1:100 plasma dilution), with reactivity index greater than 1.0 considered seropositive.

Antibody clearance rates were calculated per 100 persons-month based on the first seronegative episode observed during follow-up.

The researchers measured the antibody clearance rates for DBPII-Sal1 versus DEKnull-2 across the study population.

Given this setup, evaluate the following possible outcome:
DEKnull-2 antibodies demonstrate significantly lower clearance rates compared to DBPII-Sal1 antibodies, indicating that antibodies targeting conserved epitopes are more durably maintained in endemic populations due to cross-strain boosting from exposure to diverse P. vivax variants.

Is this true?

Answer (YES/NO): NO